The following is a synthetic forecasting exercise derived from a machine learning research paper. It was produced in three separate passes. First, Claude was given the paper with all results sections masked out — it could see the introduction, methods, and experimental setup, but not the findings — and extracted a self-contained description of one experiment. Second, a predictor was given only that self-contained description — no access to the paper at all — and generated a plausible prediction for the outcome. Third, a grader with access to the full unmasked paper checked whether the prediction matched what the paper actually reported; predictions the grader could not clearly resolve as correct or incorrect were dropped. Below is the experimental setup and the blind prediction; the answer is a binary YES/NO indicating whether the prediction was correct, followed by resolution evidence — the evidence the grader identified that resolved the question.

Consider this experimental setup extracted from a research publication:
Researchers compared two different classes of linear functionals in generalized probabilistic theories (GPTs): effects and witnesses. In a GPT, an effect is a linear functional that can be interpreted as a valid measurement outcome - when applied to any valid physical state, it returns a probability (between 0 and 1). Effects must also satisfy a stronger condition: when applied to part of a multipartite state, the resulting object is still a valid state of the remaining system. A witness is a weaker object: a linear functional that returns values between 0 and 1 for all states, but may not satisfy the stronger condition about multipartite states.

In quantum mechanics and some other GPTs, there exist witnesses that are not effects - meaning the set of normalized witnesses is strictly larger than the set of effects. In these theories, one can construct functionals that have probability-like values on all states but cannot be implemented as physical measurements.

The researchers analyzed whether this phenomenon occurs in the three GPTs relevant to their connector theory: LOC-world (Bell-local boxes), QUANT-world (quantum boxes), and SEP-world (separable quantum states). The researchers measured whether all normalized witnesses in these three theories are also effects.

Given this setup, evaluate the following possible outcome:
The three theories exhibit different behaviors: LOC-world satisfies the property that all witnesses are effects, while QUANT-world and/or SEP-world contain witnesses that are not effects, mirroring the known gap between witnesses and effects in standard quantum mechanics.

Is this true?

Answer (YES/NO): NO